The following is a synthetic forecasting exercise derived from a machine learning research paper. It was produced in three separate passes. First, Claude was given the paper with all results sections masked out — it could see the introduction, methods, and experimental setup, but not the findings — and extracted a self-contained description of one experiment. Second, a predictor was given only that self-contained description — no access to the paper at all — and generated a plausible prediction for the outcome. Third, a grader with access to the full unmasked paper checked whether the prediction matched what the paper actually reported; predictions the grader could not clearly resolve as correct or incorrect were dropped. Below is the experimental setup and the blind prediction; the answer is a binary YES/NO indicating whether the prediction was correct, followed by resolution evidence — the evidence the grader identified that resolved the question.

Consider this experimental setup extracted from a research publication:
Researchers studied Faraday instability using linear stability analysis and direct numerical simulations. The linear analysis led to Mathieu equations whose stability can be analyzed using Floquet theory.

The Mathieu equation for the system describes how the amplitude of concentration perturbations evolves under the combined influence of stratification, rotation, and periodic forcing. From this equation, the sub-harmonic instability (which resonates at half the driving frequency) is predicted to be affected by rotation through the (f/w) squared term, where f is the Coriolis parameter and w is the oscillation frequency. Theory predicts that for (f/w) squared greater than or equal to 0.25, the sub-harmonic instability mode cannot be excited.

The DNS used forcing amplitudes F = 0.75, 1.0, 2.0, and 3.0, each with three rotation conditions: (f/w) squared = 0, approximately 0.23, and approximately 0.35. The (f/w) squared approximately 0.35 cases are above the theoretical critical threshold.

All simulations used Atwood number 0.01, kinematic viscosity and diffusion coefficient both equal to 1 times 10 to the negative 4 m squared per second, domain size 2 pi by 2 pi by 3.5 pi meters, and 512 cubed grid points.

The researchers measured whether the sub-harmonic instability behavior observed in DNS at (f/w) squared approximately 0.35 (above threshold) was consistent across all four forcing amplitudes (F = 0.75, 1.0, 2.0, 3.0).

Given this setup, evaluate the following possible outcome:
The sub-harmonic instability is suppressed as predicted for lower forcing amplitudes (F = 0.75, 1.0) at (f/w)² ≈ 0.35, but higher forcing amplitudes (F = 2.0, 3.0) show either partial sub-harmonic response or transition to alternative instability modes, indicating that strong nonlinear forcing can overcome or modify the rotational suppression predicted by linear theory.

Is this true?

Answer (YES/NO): NO